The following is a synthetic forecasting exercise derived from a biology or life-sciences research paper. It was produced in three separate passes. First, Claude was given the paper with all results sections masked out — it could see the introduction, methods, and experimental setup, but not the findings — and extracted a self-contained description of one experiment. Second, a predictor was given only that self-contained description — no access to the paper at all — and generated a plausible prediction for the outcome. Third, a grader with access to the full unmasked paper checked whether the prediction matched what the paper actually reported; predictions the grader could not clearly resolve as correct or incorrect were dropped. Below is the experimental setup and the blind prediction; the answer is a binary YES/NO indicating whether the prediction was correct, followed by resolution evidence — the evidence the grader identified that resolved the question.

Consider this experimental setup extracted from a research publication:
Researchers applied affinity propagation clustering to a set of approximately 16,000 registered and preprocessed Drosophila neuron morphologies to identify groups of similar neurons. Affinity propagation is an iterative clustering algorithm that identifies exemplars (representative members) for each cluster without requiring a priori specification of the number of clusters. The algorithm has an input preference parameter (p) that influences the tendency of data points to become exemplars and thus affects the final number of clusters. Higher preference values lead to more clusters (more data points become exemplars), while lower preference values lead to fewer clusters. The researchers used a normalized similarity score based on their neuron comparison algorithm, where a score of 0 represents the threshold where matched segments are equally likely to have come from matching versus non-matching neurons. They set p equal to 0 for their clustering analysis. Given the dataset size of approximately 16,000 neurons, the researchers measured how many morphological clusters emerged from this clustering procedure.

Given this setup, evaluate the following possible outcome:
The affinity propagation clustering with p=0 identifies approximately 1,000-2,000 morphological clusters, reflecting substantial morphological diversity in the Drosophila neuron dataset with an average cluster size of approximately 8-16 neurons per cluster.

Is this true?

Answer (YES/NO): YES